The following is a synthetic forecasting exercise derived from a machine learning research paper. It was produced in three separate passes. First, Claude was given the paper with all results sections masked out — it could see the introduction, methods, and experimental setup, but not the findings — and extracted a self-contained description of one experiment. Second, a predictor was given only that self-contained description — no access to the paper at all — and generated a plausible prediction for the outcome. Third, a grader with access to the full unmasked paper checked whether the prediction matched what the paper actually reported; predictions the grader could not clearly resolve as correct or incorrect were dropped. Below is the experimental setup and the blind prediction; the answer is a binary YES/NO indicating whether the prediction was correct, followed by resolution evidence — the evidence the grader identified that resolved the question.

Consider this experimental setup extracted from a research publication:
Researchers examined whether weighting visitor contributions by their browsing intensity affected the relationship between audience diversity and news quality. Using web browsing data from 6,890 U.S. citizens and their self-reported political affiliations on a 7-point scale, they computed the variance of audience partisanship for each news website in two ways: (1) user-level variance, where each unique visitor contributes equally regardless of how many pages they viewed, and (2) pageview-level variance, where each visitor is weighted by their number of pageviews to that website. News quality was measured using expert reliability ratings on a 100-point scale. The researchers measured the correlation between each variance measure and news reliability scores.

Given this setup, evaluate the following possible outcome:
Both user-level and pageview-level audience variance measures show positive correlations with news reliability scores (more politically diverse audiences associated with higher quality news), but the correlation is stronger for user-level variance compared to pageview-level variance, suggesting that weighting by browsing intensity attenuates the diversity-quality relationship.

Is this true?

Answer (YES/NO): YES